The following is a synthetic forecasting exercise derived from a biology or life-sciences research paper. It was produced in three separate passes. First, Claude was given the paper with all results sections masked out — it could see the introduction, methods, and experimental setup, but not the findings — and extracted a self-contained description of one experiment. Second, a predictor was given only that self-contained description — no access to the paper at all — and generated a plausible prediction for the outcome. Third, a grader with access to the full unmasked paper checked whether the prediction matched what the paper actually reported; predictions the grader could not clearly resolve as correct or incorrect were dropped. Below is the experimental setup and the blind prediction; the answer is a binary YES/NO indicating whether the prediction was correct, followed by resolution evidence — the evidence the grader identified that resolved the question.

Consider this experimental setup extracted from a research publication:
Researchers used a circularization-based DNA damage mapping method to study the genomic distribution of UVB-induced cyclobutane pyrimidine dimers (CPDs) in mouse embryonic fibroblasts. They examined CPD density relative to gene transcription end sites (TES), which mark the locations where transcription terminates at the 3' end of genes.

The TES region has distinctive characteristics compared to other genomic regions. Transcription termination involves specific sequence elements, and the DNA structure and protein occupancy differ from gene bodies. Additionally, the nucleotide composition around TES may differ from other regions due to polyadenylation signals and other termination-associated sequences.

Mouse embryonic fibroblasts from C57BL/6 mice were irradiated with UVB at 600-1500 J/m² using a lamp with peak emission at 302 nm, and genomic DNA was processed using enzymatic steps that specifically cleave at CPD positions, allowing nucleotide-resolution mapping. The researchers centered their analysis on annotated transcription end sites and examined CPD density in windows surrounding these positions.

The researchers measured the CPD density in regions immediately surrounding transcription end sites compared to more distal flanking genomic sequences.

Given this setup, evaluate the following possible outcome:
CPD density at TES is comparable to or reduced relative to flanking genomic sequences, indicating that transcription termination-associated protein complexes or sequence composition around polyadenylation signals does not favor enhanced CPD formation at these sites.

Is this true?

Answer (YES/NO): NO